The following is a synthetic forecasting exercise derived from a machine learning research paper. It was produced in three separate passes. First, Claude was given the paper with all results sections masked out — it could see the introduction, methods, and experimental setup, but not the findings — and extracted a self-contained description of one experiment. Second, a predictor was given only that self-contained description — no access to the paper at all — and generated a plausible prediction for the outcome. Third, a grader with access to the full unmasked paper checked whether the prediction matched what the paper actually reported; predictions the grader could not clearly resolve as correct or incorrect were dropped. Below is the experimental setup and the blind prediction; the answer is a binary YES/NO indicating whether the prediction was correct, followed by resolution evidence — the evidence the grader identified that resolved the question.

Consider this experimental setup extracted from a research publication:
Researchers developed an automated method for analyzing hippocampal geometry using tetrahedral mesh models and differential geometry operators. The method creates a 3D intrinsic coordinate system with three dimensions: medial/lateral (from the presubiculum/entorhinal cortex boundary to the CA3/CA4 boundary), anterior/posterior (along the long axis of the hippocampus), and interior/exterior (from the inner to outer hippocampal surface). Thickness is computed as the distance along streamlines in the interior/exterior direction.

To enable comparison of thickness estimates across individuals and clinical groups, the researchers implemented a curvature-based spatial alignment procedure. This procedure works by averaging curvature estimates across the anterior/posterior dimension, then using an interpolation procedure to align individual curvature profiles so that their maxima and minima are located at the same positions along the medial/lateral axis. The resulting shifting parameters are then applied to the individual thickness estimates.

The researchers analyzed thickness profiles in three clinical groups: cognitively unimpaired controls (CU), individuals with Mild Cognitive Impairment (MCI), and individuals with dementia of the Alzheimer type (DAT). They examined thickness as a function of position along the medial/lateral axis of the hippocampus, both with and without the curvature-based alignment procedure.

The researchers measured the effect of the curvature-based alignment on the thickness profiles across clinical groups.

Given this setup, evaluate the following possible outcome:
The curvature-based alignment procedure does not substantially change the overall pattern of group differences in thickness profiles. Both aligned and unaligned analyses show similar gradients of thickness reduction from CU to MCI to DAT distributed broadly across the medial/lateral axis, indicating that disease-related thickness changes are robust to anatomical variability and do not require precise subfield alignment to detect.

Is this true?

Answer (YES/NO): YES